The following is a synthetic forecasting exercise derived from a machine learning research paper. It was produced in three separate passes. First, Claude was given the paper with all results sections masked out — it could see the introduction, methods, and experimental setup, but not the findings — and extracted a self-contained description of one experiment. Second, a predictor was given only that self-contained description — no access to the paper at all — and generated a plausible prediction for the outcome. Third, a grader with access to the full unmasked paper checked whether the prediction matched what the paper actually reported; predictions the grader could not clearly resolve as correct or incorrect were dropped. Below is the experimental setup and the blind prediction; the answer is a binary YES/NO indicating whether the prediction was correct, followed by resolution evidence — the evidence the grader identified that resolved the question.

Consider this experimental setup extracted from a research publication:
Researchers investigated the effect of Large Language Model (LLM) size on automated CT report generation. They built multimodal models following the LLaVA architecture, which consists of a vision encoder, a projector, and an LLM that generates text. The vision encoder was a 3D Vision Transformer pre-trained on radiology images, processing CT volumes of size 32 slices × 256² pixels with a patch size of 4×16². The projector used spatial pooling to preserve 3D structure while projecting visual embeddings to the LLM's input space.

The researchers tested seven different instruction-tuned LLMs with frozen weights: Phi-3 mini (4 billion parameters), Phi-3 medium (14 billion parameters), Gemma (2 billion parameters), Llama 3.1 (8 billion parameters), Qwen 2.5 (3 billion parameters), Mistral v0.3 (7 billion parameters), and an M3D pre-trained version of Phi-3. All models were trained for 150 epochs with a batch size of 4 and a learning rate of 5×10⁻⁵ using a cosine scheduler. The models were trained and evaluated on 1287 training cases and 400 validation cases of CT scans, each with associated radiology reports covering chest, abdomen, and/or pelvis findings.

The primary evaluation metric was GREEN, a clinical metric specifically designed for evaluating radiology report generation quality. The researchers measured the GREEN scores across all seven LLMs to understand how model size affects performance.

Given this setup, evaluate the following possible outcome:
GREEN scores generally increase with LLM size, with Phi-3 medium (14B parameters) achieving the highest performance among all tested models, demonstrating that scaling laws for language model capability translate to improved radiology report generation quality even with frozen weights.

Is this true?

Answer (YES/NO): NO